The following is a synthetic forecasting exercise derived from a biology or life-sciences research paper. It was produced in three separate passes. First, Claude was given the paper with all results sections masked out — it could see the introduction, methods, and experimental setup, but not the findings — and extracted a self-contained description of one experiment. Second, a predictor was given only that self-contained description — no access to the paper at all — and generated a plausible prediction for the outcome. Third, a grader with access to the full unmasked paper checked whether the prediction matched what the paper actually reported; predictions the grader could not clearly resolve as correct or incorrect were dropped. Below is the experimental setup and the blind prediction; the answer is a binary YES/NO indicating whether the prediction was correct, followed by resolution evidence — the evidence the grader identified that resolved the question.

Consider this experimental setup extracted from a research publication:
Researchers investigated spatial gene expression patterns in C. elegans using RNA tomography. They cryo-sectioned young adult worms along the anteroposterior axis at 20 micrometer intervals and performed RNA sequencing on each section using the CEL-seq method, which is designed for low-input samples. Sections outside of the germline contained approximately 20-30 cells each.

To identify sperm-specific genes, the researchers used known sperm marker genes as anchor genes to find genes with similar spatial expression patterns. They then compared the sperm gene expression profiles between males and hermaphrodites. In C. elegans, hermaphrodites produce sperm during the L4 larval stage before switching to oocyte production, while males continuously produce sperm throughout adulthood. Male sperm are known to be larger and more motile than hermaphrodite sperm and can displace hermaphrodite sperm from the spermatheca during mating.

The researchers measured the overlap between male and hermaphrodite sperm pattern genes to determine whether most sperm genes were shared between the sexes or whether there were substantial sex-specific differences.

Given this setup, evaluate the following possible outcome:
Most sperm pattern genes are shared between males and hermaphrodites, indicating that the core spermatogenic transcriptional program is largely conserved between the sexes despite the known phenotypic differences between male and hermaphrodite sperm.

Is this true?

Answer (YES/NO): YES